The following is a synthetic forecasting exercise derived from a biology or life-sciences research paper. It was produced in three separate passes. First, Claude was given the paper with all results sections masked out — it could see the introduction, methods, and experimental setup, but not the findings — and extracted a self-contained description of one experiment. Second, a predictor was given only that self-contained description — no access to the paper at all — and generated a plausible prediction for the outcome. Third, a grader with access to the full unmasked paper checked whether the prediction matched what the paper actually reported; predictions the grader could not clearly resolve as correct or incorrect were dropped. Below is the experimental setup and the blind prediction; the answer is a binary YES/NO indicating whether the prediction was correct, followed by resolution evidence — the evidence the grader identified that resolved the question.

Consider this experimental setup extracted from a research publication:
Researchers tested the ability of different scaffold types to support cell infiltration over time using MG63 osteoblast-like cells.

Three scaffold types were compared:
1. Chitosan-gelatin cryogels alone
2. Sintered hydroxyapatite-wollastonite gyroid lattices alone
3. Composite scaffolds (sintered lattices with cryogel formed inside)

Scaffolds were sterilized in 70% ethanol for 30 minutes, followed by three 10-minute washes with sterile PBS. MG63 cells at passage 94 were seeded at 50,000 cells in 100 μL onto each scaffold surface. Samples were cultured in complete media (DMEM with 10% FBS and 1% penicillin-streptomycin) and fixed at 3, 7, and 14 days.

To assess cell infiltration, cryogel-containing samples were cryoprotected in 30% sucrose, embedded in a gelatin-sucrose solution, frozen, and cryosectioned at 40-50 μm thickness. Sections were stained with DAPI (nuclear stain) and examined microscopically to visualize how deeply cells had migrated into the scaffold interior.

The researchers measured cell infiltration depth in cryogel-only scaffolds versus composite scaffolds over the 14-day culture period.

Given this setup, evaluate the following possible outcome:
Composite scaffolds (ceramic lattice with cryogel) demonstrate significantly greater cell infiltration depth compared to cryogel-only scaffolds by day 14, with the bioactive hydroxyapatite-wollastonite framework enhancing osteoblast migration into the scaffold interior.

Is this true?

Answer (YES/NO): NO